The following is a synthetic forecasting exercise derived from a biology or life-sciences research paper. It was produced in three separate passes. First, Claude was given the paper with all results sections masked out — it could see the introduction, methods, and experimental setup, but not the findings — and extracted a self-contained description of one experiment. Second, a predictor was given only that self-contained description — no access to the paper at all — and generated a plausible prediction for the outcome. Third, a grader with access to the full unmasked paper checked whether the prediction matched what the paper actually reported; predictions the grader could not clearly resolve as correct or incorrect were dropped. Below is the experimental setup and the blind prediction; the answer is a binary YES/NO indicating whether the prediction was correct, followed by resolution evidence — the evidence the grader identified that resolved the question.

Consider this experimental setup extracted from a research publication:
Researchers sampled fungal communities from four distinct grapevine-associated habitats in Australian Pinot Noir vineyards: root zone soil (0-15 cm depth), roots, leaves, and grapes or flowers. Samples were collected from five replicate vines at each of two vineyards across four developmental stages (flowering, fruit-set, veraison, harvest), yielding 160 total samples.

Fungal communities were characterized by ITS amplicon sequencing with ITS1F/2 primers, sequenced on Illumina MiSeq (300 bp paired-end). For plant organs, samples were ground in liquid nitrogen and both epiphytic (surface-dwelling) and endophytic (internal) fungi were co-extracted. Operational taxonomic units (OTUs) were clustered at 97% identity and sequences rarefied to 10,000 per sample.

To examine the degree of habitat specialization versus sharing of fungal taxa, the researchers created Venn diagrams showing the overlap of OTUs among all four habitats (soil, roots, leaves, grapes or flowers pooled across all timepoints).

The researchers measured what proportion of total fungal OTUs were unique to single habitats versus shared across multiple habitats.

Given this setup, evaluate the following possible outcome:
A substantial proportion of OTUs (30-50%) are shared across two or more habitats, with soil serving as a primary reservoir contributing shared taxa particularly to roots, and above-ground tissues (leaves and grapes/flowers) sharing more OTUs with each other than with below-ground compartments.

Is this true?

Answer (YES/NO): NO